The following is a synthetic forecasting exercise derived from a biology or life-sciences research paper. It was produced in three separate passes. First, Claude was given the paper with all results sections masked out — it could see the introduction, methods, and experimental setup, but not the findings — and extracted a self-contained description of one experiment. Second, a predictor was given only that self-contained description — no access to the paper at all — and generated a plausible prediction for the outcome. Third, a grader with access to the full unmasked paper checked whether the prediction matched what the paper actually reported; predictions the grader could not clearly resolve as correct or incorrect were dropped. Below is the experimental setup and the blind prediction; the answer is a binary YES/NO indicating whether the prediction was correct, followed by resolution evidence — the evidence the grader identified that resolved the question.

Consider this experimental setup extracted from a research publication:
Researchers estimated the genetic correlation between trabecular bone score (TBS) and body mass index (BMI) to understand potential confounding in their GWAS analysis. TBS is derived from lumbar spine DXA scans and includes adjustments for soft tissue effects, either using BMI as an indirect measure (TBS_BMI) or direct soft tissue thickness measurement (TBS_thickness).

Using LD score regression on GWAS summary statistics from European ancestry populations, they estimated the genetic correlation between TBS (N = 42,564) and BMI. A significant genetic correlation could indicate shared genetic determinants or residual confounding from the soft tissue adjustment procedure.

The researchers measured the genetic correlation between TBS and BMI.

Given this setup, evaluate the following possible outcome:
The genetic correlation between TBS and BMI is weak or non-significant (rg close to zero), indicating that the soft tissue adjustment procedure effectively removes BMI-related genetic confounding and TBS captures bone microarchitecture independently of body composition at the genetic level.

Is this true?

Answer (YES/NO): YES